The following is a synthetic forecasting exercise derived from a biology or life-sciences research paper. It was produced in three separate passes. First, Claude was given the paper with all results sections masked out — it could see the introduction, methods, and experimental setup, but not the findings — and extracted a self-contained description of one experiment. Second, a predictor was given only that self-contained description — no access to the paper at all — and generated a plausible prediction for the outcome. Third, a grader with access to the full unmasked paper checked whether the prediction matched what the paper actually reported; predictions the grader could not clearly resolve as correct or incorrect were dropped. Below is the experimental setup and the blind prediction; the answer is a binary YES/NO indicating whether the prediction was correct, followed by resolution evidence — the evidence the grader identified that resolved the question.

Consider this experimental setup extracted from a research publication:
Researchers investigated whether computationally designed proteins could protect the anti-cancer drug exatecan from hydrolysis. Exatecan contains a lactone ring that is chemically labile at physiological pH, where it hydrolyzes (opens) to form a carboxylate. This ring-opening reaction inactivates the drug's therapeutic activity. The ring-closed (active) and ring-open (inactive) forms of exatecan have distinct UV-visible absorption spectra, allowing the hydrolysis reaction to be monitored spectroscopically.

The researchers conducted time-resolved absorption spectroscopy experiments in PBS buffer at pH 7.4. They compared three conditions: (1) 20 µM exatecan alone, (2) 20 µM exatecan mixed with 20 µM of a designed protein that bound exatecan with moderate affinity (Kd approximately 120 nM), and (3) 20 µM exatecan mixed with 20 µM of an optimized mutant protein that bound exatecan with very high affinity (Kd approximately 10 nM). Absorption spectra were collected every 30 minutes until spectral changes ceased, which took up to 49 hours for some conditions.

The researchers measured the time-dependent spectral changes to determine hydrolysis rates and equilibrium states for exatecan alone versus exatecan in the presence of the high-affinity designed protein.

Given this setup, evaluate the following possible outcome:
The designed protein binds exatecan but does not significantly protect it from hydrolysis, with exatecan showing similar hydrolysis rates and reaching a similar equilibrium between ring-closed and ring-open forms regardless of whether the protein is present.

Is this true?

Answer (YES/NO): NO